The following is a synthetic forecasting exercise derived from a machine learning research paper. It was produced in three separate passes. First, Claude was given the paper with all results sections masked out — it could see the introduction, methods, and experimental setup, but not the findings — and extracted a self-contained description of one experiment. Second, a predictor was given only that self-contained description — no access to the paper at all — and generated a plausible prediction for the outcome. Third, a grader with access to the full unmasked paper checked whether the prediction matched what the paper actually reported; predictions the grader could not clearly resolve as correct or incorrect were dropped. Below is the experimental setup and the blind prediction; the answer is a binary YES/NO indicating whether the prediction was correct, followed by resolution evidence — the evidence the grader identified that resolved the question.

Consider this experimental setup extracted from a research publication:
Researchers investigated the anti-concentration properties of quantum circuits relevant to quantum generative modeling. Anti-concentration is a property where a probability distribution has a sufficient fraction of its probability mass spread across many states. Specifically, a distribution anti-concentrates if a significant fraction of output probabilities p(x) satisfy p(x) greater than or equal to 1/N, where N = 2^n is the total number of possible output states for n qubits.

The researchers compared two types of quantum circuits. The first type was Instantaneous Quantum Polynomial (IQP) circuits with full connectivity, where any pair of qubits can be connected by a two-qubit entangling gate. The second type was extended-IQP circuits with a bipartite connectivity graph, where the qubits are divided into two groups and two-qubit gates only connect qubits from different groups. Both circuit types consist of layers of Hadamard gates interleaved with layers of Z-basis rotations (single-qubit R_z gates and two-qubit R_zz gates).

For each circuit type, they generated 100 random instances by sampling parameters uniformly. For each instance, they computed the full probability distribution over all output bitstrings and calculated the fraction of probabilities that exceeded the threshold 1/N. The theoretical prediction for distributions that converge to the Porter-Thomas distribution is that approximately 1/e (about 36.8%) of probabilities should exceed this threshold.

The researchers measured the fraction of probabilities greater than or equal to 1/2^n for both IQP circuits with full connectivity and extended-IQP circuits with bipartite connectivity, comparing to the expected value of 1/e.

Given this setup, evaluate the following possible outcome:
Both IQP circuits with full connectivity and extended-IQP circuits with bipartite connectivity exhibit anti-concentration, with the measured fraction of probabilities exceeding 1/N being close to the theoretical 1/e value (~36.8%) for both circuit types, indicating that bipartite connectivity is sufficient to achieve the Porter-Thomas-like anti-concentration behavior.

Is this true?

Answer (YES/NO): YES